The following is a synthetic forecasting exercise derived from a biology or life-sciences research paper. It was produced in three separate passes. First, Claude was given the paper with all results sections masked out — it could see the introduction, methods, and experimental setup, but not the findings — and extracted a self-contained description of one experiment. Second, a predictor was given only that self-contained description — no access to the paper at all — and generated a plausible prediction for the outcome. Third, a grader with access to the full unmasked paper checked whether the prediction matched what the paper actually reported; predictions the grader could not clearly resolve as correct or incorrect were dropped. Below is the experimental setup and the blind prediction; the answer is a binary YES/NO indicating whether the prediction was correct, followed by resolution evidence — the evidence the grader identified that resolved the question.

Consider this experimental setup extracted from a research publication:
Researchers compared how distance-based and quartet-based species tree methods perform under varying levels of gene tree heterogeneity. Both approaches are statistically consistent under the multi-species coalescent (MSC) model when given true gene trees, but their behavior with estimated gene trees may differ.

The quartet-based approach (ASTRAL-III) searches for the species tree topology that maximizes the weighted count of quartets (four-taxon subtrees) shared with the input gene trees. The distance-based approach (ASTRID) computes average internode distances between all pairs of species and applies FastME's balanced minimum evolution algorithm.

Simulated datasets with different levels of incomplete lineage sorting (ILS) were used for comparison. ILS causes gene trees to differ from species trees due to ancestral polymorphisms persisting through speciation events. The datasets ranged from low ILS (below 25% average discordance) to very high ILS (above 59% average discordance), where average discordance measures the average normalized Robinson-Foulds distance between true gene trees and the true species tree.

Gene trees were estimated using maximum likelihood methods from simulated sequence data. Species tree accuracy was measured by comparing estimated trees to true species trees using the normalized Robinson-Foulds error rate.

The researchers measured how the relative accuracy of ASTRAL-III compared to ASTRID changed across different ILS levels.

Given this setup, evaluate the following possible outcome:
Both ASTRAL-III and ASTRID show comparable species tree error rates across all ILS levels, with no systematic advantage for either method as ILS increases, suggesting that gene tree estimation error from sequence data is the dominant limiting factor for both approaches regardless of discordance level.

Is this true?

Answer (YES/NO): NO